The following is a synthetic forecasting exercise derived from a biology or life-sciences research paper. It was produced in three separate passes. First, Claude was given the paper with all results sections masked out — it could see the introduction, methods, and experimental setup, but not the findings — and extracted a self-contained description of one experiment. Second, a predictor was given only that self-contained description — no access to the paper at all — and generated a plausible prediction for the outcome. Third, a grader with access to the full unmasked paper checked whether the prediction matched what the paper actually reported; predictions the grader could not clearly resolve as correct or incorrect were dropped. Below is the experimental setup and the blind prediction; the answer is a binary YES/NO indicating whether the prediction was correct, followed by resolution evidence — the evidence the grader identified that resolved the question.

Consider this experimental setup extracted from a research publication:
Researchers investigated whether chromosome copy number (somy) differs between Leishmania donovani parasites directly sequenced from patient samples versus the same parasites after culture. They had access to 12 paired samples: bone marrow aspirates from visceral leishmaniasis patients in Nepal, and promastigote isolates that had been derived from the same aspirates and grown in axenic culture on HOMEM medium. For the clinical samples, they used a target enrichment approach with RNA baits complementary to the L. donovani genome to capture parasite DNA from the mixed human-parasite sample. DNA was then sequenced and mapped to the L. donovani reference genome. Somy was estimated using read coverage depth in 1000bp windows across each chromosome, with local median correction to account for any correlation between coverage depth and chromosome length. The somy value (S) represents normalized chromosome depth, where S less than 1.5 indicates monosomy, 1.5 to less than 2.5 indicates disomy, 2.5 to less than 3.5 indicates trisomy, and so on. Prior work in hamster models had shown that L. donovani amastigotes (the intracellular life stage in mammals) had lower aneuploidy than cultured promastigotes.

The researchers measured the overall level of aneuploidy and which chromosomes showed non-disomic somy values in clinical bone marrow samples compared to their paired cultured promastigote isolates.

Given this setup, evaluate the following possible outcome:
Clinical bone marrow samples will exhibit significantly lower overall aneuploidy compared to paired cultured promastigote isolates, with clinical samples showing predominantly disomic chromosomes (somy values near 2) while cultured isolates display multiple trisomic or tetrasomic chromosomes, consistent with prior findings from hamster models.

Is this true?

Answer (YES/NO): YES